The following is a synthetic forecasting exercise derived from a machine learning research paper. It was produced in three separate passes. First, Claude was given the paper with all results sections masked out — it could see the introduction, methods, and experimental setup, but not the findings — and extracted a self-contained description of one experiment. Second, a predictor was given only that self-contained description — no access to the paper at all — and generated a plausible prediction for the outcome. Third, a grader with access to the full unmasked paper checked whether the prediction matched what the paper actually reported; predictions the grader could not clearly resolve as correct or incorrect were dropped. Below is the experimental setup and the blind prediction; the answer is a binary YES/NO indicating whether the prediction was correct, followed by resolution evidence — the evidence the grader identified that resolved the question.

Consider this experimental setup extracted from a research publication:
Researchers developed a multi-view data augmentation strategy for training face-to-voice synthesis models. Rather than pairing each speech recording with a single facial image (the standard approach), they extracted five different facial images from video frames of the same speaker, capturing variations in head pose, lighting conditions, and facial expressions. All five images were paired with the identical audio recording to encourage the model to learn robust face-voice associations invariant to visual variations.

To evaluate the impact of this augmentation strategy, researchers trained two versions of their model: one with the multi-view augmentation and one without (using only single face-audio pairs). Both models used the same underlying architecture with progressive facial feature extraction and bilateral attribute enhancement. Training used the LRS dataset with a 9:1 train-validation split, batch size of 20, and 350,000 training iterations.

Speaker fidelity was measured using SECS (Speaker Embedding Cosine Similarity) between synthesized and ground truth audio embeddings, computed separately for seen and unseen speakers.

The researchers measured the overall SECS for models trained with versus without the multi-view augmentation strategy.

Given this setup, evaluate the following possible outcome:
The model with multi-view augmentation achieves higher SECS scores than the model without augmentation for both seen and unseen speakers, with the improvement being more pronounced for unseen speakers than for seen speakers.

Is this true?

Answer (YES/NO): NO